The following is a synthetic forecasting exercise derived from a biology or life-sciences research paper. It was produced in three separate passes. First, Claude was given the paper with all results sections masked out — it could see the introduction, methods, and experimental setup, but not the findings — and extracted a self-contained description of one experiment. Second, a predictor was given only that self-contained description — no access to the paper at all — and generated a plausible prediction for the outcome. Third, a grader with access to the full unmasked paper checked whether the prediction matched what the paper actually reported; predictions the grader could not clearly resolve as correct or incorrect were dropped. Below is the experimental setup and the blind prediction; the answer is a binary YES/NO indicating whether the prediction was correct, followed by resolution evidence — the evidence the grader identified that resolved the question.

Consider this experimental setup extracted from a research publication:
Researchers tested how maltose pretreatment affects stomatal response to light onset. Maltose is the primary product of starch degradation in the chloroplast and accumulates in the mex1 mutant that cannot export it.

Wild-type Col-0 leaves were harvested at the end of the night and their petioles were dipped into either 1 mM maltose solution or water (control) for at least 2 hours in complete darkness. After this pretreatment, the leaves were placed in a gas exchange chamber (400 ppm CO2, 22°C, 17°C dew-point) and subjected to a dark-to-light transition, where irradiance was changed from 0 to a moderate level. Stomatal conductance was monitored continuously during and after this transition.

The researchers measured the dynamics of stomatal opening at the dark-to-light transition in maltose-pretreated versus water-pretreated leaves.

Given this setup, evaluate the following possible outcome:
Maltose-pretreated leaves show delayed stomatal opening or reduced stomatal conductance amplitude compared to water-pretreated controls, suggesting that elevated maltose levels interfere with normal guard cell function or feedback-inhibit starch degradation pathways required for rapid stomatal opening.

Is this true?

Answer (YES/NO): NO